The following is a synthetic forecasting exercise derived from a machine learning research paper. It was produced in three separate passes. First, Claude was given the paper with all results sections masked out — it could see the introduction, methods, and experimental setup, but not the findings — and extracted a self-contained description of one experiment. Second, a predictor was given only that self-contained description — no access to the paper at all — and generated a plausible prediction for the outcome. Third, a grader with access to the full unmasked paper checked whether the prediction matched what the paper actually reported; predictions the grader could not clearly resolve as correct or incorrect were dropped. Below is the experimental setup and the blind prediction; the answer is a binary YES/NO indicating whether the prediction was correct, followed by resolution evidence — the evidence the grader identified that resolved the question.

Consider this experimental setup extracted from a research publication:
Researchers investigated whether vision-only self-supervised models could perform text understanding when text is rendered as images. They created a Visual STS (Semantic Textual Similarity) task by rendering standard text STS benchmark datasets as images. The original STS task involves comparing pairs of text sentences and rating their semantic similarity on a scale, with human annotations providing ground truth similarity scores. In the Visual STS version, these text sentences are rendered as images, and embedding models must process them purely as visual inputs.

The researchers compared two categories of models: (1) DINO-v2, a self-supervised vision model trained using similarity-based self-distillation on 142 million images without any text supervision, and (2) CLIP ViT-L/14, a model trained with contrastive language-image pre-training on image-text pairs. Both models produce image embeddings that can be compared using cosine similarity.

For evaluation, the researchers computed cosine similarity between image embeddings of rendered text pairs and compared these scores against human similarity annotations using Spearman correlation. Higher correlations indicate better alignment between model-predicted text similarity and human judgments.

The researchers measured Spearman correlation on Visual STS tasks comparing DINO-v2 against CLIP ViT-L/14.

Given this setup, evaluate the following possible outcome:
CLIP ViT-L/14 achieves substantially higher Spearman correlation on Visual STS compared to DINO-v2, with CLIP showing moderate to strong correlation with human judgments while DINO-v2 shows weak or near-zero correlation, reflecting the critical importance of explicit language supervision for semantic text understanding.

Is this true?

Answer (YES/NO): YES